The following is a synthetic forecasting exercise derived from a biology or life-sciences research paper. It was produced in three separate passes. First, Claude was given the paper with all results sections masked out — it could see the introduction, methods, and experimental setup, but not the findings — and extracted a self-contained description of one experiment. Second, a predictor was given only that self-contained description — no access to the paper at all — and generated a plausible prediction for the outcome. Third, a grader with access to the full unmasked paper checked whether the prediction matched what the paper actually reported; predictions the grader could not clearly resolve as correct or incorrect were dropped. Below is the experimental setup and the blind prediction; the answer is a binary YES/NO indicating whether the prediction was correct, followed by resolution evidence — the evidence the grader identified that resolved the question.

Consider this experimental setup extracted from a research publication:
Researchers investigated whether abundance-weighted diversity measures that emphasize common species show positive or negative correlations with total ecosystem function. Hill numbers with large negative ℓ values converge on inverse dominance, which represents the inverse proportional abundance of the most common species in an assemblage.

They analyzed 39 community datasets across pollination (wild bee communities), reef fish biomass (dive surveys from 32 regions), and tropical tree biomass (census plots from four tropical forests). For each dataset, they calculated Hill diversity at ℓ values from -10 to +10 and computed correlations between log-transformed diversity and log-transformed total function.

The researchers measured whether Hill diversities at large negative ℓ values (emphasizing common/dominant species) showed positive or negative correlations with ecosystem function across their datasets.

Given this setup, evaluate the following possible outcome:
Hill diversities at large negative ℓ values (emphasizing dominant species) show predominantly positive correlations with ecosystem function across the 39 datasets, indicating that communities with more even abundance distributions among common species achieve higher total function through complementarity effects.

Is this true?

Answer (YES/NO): NO